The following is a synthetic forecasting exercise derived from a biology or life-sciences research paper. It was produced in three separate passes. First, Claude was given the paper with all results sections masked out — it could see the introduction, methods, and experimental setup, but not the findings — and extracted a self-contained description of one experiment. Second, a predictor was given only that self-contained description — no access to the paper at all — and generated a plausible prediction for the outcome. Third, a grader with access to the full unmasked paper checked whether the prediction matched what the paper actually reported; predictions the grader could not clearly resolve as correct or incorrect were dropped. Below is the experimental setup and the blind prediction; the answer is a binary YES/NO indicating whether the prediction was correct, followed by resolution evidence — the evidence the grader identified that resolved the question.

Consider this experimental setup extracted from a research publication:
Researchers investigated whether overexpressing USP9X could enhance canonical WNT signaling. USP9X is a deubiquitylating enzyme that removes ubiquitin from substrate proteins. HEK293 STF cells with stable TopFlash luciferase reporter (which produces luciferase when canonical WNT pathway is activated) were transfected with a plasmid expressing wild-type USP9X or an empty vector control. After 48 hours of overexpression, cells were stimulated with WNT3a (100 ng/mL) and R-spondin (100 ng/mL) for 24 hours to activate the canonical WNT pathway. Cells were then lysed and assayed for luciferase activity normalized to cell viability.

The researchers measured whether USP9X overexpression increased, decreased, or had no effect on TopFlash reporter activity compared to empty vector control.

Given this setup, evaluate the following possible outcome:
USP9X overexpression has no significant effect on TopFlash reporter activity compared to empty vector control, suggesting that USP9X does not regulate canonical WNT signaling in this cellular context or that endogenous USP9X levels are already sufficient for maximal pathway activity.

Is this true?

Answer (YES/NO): NO